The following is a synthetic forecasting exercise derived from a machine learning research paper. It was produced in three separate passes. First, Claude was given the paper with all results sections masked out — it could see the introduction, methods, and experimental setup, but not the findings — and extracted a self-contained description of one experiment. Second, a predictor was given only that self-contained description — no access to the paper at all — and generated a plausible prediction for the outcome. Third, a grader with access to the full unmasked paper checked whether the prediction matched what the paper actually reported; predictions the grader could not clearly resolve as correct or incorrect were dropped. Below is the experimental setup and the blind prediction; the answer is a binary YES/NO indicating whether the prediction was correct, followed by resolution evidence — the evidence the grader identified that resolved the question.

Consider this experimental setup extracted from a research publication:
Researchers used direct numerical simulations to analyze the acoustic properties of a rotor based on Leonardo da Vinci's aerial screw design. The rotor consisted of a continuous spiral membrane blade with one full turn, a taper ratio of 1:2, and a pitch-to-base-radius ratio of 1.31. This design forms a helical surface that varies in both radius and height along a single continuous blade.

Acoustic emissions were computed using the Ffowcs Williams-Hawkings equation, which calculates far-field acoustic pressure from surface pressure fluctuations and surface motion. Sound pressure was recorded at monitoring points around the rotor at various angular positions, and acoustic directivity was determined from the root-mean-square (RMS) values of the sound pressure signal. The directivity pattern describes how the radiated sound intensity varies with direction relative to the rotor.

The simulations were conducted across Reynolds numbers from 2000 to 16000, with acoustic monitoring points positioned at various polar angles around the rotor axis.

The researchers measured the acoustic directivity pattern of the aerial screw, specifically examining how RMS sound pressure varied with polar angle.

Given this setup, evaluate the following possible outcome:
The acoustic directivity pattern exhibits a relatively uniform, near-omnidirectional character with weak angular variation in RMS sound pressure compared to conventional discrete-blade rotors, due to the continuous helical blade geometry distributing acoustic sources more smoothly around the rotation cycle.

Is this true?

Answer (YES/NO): NO